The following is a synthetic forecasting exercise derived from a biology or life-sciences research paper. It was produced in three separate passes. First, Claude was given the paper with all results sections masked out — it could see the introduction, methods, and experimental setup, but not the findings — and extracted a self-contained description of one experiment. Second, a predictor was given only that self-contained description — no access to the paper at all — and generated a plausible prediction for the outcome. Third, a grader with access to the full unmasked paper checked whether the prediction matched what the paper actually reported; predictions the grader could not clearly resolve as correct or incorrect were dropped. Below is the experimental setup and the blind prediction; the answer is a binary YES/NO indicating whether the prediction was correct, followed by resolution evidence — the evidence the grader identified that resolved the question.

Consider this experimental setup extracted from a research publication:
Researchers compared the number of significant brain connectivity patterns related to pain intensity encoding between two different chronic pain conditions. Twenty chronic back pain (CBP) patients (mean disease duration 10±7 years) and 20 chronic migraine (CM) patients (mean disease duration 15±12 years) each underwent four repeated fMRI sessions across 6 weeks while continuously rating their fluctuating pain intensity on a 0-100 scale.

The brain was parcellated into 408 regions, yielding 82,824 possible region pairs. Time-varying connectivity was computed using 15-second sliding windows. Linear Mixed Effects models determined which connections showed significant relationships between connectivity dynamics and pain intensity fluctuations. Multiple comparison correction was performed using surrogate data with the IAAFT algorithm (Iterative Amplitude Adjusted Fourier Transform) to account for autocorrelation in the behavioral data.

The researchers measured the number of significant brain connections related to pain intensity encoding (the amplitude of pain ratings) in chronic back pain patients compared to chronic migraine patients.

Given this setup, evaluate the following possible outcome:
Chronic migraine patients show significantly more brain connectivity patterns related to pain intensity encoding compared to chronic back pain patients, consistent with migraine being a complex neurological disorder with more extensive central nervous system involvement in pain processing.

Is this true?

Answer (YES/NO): NO